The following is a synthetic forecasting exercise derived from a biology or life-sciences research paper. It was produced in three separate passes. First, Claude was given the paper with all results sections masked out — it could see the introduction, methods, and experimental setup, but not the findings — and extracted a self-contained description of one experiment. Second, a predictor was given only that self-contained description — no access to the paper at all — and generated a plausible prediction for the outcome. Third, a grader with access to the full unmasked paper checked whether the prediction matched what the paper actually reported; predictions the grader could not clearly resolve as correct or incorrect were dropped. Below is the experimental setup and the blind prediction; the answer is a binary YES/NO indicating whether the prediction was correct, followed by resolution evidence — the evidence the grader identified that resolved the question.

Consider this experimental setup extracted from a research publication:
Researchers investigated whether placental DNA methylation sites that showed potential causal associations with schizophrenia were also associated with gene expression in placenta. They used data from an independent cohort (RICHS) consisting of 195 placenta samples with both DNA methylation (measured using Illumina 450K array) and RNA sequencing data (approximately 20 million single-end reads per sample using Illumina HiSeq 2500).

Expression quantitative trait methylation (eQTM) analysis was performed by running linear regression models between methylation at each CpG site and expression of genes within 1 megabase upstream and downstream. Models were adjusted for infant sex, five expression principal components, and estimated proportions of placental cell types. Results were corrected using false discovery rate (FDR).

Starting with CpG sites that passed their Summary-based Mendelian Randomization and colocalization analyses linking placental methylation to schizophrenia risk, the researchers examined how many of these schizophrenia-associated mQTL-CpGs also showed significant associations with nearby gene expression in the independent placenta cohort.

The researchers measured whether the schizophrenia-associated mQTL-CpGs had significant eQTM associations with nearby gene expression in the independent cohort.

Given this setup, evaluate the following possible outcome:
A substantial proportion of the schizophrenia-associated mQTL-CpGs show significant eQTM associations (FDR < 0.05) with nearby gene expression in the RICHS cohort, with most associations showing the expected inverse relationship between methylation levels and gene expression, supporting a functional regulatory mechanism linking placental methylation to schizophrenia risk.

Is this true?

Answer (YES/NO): NO